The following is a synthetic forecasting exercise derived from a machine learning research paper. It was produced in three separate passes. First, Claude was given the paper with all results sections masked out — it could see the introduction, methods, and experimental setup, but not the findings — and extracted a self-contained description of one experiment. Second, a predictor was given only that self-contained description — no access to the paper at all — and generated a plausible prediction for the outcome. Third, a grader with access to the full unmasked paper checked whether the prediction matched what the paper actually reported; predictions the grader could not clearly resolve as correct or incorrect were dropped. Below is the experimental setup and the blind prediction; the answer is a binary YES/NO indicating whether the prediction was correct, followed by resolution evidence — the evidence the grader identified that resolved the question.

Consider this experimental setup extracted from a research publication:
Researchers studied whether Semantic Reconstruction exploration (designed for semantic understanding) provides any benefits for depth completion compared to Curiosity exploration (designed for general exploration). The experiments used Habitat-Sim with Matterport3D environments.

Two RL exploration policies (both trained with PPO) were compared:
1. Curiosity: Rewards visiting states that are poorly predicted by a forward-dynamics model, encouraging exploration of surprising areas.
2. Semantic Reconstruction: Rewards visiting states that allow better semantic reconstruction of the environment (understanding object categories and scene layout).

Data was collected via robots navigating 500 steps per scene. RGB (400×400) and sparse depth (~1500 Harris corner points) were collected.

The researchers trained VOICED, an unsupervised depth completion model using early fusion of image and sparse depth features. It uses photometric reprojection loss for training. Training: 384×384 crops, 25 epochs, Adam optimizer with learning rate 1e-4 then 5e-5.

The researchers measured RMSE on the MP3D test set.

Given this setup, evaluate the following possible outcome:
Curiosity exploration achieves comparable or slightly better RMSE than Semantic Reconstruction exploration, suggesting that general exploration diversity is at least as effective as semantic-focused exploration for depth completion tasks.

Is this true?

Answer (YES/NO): NO